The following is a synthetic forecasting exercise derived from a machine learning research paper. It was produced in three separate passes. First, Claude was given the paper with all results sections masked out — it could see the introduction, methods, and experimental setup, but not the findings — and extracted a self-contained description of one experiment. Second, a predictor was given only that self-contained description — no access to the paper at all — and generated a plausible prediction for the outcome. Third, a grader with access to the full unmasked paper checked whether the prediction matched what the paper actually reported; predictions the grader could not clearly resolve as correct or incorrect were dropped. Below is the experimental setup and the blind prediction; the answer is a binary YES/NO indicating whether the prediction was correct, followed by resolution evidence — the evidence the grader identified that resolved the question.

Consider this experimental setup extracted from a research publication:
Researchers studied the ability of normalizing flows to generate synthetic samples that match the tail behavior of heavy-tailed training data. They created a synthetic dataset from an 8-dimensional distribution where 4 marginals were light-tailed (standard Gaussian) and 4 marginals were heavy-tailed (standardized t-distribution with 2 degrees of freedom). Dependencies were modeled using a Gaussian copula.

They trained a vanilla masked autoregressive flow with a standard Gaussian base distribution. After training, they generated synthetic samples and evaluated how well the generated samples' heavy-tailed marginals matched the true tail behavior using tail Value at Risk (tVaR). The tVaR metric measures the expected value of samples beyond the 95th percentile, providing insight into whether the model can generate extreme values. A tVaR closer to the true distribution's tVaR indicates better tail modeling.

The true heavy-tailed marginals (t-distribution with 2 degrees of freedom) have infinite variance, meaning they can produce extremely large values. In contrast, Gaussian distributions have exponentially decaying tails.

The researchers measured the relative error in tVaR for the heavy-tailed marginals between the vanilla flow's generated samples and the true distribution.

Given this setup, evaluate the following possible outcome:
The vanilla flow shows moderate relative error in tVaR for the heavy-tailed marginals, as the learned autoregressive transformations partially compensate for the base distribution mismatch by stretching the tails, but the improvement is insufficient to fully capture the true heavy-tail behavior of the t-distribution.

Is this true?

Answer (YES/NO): NO